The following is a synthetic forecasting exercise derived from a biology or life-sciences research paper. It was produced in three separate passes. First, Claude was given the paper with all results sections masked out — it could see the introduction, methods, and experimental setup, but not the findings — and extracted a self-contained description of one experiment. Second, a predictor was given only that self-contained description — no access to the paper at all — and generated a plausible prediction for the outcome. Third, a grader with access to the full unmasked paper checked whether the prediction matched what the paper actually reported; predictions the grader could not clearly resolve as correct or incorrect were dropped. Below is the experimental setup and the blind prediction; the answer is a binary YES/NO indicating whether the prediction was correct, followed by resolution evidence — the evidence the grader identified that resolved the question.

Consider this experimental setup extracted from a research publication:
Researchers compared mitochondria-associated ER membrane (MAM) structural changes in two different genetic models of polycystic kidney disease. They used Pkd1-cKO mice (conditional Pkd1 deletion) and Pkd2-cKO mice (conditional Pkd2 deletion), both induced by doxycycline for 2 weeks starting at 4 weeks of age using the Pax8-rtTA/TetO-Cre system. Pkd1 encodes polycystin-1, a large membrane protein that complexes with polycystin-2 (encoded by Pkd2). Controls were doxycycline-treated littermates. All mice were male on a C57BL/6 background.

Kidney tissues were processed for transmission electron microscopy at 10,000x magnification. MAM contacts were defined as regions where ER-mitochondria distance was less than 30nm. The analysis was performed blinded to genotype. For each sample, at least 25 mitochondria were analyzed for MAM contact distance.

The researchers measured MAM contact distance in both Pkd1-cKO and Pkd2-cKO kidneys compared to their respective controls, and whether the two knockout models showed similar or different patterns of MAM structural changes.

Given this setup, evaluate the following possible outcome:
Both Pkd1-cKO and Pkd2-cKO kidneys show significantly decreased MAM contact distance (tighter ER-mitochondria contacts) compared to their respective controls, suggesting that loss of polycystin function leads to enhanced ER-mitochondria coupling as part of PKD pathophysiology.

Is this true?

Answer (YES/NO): NO